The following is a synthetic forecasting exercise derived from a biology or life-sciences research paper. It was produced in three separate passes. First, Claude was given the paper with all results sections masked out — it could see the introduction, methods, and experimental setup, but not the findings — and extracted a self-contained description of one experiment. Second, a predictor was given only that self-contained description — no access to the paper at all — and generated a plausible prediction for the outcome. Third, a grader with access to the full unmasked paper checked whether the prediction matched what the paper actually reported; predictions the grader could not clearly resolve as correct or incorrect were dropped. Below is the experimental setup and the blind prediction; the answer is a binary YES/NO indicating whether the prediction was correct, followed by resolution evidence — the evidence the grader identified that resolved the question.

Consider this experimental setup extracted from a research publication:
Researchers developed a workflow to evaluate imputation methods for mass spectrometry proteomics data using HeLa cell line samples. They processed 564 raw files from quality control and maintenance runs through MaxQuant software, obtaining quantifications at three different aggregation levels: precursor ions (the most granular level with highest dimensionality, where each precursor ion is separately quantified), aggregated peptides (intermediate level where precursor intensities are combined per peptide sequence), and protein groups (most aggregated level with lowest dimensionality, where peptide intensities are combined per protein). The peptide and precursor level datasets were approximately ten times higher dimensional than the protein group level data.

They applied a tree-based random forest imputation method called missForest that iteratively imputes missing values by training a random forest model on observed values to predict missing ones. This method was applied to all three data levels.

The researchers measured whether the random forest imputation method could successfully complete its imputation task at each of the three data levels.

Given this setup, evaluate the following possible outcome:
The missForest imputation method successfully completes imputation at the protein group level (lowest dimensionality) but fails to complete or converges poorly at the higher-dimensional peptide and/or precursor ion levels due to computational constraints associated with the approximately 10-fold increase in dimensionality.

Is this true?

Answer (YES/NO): YES